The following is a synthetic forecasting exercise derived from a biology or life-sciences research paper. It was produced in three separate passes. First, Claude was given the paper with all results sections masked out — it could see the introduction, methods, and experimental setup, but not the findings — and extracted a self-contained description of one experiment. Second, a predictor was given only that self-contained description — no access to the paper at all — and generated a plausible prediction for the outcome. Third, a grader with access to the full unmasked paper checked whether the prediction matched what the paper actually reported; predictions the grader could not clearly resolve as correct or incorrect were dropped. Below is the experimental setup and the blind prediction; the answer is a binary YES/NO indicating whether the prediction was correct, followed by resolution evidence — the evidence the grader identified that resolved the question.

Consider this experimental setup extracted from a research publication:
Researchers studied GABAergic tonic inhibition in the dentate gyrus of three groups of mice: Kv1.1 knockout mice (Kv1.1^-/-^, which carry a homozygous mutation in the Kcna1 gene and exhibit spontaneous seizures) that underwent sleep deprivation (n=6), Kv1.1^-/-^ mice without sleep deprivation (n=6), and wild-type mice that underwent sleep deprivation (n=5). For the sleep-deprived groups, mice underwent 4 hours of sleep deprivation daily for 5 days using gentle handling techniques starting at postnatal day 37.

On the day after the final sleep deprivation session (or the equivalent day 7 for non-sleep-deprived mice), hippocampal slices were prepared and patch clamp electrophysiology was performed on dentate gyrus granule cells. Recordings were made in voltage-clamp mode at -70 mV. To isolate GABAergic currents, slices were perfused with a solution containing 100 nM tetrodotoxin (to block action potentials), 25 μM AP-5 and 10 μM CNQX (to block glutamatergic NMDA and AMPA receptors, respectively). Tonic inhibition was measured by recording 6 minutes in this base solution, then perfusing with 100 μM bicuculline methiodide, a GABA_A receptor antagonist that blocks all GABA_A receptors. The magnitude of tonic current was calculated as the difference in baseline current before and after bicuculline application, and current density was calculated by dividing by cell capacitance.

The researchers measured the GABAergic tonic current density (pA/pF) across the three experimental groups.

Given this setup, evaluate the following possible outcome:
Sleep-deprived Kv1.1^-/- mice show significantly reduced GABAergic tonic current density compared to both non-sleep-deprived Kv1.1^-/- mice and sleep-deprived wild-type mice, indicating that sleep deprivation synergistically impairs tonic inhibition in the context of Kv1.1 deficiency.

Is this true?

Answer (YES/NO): NO